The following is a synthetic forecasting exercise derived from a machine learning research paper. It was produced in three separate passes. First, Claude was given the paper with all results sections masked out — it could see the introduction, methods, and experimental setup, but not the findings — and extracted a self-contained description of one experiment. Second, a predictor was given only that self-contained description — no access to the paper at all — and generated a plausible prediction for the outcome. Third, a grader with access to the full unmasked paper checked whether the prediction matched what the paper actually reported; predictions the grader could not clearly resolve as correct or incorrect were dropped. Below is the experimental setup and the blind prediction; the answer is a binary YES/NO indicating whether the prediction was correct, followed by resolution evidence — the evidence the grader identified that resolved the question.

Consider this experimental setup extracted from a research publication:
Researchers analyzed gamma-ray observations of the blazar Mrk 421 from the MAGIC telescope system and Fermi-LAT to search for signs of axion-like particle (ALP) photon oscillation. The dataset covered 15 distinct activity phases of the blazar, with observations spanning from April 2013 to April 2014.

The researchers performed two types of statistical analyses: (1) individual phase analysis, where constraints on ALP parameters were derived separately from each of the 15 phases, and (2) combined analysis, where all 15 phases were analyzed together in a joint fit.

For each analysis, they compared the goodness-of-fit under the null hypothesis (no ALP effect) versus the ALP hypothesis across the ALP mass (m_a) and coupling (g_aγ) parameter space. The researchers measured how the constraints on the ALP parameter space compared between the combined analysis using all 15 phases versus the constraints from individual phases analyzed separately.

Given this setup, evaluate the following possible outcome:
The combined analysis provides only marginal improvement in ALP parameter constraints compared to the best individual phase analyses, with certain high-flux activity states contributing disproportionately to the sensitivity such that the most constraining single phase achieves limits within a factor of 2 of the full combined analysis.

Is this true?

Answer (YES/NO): NO